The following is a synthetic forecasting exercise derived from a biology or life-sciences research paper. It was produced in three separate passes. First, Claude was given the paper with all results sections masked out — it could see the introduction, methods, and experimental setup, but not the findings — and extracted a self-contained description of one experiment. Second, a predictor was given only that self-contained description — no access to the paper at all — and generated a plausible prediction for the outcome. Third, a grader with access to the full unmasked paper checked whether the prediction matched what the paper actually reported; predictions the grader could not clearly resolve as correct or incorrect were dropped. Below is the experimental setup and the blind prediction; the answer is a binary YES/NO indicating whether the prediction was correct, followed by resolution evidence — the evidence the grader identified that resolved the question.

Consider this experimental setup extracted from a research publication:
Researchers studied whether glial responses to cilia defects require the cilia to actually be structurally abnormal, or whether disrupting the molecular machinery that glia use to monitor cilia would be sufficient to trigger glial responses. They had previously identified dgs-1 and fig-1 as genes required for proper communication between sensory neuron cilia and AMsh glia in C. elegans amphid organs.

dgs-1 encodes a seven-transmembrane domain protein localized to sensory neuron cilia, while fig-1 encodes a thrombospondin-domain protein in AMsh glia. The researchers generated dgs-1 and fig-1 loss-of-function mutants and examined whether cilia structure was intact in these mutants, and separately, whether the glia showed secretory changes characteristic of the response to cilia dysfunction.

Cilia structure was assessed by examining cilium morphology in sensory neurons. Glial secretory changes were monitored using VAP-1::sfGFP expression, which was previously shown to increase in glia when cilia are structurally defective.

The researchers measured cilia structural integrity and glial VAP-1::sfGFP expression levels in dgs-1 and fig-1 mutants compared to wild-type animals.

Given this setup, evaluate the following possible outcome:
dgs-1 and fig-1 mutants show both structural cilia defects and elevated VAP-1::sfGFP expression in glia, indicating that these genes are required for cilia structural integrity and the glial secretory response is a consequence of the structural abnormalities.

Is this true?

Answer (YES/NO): NO